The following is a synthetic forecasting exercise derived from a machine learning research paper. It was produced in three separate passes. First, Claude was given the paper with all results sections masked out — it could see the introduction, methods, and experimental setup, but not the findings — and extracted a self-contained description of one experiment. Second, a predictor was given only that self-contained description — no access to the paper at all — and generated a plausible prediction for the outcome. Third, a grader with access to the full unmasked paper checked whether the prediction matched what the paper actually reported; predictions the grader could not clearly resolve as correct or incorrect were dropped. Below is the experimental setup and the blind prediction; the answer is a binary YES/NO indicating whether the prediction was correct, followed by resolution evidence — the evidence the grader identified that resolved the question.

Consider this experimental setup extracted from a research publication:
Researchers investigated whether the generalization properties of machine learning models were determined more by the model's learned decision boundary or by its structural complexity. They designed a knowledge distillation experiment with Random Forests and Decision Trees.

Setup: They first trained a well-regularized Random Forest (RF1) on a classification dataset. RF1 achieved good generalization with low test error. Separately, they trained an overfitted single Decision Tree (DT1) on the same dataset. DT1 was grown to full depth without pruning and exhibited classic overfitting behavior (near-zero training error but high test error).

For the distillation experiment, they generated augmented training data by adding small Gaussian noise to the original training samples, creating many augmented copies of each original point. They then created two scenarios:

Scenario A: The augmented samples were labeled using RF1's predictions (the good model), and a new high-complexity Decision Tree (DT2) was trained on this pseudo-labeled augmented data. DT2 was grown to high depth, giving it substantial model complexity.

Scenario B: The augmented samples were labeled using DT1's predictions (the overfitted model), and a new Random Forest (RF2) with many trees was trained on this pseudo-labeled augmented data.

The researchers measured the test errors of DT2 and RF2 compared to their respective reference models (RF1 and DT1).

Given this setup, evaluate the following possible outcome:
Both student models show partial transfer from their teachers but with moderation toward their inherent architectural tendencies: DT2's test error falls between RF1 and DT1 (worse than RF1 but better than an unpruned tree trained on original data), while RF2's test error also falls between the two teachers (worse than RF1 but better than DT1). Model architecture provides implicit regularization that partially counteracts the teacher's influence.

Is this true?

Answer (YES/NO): NO